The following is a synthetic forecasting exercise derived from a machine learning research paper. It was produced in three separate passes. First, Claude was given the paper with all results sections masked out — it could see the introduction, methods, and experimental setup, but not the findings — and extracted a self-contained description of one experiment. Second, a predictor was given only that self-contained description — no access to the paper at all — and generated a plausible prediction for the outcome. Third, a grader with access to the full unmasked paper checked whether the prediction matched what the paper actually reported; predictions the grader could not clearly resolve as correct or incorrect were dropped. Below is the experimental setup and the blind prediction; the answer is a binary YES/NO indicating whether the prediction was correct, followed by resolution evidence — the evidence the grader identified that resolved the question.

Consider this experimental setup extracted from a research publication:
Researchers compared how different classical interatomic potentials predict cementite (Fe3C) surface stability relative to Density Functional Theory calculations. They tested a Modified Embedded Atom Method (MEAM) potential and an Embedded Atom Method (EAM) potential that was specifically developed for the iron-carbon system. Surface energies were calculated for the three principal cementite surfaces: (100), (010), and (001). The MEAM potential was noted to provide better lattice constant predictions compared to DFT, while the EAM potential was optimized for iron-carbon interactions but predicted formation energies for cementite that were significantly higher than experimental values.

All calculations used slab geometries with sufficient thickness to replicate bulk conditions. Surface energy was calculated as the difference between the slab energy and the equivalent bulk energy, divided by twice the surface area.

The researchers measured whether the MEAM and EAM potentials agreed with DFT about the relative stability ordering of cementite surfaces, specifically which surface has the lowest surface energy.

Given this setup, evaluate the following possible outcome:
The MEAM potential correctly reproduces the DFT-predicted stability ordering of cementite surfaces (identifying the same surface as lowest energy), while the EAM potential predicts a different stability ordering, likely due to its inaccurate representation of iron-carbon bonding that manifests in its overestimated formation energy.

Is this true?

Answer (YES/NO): NO